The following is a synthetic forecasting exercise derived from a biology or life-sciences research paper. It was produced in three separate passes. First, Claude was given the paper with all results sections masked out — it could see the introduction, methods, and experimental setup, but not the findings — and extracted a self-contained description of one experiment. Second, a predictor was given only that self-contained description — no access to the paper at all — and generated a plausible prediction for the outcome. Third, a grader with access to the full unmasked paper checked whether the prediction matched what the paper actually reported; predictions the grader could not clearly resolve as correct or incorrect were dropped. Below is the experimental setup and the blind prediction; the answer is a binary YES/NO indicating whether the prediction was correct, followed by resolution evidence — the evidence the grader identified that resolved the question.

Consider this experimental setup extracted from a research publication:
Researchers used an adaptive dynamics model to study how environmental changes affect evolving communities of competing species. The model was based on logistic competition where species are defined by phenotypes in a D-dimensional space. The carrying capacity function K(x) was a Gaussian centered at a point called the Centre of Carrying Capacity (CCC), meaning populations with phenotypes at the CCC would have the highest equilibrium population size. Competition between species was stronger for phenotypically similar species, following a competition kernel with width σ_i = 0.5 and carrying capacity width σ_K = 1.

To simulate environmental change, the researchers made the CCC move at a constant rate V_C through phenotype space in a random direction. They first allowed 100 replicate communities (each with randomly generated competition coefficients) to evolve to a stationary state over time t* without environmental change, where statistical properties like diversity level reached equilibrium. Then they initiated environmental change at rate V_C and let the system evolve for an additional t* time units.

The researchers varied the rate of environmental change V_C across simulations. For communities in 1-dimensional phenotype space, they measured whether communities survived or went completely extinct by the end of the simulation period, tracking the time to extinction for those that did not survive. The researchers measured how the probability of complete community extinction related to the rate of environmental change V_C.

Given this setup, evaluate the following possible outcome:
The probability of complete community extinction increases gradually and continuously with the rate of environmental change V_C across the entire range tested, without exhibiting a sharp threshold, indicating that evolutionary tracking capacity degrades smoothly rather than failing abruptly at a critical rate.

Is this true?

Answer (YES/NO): NO